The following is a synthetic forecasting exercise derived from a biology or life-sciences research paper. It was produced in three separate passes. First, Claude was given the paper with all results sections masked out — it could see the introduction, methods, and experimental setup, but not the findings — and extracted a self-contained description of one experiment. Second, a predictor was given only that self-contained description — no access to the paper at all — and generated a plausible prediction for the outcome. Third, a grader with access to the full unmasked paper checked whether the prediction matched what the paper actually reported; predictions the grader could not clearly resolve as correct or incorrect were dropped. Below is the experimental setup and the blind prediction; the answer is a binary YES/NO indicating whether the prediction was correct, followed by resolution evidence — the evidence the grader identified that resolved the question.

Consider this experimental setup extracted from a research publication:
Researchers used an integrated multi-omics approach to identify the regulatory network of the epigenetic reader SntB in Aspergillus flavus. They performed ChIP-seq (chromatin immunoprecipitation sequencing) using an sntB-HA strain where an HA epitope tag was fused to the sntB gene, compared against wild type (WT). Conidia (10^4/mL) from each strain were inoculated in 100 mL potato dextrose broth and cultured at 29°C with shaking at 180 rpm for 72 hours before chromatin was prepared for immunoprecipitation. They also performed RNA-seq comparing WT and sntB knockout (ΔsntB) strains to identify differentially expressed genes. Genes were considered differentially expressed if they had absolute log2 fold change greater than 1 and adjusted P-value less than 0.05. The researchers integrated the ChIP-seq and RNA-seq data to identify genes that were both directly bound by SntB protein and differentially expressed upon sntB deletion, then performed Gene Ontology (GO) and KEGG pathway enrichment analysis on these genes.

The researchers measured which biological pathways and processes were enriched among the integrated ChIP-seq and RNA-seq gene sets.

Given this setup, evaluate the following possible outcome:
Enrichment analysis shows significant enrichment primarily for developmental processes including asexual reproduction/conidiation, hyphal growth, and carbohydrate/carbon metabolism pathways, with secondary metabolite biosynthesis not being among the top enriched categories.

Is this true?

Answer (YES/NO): NO